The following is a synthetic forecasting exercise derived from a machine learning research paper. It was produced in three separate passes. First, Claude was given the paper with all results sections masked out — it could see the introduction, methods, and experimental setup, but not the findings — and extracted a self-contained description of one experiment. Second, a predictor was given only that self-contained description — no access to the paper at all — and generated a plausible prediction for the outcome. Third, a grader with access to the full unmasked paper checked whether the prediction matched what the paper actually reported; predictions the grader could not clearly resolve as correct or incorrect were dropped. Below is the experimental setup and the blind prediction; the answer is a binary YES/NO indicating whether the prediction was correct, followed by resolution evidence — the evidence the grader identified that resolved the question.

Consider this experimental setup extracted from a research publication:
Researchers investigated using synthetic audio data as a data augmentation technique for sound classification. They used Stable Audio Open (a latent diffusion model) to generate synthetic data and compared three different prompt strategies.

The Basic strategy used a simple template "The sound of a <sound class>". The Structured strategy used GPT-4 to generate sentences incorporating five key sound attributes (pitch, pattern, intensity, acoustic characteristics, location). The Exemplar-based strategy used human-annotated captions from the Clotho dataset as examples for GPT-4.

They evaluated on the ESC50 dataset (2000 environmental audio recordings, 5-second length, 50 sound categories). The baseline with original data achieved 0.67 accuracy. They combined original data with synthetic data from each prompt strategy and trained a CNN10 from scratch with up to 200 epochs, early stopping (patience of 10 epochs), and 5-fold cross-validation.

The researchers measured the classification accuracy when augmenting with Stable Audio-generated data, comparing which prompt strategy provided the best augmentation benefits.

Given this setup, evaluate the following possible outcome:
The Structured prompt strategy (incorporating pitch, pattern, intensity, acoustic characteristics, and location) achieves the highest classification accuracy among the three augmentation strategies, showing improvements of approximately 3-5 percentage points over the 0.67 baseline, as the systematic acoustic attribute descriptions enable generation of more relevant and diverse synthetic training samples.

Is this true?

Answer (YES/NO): YES